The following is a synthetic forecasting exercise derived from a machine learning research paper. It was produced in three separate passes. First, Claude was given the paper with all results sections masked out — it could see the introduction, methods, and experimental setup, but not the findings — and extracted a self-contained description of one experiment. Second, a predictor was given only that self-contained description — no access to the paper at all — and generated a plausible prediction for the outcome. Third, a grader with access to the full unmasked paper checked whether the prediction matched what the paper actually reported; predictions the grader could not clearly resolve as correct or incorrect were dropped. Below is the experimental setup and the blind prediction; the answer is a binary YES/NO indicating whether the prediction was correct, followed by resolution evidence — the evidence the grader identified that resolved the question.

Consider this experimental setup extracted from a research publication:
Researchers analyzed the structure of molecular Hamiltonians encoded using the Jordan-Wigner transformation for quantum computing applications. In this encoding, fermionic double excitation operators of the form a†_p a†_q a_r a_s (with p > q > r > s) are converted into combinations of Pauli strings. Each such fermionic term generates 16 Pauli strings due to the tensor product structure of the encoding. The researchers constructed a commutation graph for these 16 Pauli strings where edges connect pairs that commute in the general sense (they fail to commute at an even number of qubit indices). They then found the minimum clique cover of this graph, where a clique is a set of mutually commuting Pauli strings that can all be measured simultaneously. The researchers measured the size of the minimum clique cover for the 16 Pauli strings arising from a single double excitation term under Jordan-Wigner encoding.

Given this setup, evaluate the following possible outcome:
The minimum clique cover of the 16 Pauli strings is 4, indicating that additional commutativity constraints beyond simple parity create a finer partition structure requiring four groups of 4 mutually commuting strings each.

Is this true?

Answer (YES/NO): NO